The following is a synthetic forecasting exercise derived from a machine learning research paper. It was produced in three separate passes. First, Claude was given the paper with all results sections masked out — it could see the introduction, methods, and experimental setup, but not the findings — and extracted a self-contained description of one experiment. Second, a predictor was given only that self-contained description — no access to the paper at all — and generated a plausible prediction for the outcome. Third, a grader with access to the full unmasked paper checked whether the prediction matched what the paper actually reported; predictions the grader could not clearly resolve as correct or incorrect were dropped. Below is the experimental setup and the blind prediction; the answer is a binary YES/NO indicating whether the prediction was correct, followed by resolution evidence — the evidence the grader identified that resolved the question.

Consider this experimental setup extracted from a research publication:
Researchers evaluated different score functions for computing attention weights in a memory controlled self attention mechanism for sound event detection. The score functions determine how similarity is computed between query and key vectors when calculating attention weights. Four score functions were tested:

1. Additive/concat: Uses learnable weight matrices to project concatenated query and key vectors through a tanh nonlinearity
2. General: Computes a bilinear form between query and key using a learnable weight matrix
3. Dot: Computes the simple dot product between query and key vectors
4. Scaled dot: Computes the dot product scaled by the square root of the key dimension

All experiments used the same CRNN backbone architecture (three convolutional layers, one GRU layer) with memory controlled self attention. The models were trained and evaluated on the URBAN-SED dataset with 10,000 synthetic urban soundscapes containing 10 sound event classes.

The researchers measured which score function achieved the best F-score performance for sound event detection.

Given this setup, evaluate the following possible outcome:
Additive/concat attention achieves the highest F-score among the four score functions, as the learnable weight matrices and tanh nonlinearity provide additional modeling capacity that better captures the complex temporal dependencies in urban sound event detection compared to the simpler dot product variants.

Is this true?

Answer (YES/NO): YES